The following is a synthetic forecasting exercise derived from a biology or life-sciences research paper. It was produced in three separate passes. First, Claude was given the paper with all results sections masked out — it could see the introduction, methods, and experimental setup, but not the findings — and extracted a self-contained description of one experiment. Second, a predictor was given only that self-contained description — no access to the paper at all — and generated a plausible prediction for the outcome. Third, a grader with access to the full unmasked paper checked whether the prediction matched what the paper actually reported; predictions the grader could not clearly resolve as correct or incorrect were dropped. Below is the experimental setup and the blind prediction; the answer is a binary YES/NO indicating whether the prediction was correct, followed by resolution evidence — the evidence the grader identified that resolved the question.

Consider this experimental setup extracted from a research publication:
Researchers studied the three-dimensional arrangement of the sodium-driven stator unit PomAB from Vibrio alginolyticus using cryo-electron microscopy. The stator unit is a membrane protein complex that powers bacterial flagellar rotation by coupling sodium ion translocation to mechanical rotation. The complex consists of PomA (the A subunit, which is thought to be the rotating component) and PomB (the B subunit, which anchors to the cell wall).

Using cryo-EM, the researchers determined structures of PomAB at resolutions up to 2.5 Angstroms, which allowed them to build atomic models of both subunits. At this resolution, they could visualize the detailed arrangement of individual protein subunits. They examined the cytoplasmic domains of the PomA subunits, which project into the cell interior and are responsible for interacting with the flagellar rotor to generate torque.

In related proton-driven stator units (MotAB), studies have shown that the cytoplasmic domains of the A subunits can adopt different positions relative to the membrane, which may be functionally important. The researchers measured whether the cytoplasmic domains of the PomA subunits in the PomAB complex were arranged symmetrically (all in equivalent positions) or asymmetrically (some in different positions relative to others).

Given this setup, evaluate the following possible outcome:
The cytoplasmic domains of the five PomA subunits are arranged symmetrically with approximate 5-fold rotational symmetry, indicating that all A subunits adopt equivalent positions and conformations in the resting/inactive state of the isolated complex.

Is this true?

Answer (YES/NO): NO